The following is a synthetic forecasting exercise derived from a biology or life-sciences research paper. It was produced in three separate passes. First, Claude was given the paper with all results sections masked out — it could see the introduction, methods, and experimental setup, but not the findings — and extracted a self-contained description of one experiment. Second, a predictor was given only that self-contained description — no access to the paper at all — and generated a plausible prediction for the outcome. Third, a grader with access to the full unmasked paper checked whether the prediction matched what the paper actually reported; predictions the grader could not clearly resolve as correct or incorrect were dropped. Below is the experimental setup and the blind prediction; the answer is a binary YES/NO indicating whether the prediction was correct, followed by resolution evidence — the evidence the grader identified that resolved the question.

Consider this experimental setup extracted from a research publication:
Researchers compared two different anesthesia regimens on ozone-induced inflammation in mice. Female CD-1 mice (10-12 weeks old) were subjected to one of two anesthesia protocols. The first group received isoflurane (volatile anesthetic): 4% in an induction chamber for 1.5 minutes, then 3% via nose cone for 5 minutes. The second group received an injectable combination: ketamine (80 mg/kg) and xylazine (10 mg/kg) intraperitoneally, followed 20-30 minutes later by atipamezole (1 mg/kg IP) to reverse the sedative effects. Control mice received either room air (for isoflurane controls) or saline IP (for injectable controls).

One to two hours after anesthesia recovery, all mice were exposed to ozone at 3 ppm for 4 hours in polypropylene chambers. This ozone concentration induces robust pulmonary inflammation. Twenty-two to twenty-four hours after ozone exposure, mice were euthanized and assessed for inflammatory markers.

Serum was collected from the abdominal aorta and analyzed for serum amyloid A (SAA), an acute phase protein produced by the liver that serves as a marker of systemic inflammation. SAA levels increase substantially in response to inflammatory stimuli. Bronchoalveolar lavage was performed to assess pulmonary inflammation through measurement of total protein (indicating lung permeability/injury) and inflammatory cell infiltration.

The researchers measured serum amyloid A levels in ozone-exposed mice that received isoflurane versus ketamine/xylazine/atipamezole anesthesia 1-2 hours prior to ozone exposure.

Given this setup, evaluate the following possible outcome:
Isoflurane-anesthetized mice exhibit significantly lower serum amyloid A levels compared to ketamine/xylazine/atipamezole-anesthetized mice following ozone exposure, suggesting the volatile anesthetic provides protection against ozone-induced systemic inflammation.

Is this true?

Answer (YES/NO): YES